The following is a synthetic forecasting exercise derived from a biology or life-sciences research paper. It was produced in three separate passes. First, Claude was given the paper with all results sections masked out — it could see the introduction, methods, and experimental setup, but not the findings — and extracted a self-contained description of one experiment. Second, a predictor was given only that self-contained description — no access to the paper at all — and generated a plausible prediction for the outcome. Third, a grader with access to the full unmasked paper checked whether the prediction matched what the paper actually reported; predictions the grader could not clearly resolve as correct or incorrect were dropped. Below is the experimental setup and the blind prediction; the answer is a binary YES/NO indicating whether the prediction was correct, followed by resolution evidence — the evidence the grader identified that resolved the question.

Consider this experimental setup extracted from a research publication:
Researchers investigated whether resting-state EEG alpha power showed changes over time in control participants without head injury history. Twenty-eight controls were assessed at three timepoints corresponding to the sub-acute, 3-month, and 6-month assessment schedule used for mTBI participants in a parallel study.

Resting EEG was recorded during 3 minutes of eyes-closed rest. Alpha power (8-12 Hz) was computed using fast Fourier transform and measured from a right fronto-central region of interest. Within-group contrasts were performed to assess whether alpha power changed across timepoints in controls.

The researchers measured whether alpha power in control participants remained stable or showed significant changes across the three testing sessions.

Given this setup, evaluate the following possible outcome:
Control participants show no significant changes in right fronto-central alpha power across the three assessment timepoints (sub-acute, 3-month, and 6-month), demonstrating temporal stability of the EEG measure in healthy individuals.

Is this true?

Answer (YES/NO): NO